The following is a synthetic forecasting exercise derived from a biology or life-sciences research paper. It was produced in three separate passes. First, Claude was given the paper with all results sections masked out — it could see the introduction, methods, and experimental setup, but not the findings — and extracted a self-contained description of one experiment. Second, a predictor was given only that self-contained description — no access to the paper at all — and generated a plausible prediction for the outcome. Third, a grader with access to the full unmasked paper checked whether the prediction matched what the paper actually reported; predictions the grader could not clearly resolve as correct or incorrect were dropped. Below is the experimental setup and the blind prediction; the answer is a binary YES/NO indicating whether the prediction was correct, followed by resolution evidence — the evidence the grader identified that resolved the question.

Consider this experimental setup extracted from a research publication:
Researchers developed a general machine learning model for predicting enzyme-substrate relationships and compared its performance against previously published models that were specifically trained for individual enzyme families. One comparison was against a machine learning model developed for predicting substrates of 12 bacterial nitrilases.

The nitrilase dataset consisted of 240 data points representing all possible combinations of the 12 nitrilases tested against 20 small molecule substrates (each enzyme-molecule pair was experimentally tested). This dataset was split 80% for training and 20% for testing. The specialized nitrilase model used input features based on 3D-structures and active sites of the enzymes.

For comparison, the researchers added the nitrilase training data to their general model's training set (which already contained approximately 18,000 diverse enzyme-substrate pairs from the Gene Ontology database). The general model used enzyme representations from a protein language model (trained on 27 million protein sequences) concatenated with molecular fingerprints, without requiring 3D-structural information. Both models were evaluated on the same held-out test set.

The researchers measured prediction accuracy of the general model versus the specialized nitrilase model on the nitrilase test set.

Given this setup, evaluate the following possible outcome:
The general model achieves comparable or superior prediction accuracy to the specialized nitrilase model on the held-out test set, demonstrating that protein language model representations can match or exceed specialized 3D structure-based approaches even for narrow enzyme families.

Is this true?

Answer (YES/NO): YES